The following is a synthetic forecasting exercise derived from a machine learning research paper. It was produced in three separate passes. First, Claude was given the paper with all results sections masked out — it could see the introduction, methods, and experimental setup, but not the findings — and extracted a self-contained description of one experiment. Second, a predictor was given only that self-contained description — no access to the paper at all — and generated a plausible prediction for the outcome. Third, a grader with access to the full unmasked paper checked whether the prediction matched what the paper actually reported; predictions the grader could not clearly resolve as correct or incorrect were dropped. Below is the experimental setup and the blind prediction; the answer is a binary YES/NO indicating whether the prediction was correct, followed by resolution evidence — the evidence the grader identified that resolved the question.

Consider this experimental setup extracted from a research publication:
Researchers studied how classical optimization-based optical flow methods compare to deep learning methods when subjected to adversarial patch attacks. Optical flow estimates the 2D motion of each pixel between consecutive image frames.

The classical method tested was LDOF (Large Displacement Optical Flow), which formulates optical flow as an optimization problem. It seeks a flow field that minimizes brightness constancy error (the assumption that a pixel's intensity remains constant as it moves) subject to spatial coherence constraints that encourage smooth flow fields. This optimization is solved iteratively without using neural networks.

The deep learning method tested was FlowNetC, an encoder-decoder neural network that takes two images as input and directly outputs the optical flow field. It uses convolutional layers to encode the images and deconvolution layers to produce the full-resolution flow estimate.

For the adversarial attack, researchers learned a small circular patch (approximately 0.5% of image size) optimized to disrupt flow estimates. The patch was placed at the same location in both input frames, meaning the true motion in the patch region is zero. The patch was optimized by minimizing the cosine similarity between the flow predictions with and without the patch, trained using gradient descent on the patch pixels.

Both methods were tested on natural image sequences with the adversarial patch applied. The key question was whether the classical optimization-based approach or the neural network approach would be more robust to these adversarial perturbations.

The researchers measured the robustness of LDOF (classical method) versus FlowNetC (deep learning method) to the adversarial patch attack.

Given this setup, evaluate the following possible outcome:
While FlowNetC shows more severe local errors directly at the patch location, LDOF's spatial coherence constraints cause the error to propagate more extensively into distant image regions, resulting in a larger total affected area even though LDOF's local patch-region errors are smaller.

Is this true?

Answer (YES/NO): NO